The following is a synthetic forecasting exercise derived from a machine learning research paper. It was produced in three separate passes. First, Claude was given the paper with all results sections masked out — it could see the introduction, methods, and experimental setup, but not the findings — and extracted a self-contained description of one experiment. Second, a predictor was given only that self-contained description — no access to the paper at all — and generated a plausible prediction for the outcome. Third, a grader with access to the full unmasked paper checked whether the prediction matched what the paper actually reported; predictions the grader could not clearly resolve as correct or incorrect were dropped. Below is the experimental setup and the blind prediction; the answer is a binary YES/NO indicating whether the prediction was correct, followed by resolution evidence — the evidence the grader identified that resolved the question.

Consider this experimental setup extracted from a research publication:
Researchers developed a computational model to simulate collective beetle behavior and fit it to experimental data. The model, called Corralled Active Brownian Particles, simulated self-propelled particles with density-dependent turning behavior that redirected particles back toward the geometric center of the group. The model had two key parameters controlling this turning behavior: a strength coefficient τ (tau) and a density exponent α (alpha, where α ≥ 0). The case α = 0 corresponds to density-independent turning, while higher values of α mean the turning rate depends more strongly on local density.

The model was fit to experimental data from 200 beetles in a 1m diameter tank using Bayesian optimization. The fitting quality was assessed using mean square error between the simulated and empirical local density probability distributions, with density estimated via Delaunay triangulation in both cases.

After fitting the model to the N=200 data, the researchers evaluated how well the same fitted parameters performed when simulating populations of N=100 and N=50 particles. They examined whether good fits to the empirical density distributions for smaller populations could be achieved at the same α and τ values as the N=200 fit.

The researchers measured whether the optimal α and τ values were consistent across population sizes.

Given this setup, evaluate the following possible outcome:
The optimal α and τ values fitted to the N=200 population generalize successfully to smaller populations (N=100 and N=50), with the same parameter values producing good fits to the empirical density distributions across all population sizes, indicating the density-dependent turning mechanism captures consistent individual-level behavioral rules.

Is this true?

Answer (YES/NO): NO